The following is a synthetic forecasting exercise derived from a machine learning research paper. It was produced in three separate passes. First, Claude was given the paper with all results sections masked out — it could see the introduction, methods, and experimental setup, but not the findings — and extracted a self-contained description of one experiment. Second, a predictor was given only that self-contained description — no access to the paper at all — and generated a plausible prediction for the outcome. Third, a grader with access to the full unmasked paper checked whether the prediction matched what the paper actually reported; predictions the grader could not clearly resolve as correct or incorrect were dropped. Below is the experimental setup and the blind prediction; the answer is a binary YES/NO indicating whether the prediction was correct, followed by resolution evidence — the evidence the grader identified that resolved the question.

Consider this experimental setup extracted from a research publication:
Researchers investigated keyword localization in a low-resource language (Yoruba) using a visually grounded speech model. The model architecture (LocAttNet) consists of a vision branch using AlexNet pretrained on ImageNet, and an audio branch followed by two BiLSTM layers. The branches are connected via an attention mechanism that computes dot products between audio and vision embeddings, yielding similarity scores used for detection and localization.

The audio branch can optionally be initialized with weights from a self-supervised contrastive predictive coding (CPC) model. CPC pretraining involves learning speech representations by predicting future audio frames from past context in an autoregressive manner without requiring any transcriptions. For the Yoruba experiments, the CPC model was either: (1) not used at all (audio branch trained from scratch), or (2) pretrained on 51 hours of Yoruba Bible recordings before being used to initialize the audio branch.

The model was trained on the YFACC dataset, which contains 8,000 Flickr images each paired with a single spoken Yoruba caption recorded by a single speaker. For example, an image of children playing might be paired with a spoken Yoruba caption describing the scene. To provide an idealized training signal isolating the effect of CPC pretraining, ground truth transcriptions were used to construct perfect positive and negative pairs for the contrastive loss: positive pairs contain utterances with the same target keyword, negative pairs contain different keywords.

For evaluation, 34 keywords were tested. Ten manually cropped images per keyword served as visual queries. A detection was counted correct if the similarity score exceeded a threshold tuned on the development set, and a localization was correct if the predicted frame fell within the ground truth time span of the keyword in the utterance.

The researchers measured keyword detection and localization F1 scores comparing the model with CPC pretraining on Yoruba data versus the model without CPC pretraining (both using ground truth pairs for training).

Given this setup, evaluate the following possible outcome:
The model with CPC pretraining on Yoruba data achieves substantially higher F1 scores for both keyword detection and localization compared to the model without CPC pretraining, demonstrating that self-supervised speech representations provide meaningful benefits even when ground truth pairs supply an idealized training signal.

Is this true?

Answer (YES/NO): YES